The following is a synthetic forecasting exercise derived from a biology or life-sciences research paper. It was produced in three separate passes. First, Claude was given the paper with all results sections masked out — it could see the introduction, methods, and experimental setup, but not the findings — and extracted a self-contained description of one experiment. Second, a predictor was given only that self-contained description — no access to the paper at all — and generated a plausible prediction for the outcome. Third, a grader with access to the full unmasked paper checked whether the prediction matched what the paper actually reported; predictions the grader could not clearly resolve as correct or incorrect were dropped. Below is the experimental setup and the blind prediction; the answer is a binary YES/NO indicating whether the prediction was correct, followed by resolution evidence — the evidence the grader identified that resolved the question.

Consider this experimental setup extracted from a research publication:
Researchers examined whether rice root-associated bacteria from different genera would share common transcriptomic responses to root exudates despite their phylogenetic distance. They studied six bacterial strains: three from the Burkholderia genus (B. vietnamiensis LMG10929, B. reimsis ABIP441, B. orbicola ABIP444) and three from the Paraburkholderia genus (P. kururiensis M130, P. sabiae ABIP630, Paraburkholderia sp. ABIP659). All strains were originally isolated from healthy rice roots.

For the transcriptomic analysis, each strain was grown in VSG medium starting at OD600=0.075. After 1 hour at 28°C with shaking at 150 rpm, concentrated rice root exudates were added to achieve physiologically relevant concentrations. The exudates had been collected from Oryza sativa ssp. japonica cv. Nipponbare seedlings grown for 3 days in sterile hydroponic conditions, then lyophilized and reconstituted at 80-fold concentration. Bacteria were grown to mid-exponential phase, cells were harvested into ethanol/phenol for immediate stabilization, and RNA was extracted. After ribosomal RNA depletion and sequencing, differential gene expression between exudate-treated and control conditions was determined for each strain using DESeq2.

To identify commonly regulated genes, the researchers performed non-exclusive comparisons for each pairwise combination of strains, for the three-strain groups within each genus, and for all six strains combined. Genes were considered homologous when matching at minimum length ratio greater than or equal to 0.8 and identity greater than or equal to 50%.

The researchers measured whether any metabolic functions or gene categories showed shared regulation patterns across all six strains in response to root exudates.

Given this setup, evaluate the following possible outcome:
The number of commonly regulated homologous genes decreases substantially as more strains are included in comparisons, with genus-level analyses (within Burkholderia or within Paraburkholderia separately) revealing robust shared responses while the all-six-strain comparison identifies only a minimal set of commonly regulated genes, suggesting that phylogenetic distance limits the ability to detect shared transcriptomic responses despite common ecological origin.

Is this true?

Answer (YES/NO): NO